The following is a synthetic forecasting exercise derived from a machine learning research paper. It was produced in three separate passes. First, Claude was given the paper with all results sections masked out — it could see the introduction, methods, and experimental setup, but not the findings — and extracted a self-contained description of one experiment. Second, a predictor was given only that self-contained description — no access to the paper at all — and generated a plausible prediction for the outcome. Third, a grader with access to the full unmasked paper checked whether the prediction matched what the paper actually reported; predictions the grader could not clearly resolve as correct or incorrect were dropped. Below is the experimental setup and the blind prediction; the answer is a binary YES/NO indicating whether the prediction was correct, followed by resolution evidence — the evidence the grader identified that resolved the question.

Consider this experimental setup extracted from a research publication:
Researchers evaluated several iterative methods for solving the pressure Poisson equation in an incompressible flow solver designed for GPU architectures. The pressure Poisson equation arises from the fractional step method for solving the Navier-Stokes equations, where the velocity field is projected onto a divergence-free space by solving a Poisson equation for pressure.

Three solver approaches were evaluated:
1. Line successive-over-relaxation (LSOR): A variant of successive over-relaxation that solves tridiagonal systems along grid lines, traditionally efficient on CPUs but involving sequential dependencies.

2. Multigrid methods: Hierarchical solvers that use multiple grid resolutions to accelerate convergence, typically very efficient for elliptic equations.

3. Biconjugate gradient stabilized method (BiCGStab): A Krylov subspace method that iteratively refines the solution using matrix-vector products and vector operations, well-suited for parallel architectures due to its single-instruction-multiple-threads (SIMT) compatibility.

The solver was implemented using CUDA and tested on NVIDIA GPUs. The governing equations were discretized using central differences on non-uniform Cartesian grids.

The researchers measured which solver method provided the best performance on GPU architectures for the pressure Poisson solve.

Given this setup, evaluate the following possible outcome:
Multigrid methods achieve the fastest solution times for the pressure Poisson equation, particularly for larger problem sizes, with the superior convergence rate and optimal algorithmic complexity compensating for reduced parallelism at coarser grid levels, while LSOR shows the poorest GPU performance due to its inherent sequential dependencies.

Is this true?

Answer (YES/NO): NO